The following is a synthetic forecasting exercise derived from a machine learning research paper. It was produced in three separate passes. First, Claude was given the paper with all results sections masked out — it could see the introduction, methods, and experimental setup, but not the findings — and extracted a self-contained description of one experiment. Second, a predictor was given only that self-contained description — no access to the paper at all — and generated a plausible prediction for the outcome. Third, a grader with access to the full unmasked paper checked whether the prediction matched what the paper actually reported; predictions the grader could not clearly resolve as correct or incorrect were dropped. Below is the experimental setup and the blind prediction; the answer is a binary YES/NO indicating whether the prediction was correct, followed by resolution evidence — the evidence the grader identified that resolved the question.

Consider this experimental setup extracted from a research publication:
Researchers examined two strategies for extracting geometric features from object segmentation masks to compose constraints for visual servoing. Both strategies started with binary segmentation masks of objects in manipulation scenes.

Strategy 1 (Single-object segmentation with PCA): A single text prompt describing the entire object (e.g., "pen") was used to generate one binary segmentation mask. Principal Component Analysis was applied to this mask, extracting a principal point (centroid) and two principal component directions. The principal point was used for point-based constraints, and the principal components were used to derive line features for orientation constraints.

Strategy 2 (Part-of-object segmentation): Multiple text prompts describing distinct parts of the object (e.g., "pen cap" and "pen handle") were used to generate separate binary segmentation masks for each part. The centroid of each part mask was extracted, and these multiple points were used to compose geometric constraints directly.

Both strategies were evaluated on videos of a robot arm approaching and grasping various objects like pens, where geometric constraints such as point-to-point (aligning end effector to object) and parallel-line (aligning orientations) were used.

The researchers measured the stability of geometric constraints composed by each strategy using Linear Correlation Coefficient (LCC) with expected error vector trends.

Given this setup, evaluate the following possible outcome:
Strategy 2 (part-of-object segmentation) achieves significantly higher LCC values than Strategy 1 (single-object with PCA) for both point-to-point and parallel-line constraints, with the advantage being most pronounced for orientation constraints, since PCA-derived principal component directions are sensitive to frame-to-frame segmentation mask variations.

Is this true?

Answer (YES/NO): NO